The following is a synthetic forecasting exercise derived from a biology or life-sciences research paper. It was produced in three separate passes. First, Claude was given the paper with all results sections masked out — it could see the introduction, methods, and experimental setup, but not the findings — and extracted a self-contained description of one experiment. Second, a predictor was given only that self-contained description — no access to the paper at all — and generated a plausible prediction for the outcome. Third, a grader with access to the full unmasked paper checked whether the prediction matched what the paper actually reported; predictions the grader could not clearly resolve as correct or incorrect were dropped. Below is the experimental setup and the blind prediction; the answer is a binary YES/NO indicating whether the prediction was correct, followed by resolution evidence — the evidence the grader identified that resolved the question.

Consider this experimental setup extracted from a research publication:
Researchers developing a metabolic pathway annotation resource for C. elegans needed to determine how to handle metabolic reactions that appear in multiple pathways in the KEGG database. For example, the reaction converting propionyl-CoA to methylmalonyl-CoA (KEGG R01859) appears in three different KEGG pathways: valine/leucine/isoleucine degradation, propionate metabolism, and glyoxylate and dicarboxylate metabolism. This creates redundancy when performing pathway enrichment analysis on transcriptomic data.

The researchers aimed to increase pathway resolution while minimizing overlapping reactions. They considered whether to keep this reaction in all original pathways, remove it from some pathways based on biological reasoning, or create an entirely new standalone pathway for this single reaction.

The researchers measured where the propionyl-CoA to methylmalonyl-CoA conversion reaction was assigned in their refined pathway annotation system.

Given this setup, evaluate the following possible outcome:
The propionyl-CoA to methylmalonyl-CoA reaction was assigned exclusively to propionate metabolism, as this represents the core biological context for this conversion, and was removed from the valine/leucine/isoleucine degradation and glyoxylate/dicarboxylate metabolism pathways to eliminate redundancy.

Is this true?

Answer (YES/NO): NO